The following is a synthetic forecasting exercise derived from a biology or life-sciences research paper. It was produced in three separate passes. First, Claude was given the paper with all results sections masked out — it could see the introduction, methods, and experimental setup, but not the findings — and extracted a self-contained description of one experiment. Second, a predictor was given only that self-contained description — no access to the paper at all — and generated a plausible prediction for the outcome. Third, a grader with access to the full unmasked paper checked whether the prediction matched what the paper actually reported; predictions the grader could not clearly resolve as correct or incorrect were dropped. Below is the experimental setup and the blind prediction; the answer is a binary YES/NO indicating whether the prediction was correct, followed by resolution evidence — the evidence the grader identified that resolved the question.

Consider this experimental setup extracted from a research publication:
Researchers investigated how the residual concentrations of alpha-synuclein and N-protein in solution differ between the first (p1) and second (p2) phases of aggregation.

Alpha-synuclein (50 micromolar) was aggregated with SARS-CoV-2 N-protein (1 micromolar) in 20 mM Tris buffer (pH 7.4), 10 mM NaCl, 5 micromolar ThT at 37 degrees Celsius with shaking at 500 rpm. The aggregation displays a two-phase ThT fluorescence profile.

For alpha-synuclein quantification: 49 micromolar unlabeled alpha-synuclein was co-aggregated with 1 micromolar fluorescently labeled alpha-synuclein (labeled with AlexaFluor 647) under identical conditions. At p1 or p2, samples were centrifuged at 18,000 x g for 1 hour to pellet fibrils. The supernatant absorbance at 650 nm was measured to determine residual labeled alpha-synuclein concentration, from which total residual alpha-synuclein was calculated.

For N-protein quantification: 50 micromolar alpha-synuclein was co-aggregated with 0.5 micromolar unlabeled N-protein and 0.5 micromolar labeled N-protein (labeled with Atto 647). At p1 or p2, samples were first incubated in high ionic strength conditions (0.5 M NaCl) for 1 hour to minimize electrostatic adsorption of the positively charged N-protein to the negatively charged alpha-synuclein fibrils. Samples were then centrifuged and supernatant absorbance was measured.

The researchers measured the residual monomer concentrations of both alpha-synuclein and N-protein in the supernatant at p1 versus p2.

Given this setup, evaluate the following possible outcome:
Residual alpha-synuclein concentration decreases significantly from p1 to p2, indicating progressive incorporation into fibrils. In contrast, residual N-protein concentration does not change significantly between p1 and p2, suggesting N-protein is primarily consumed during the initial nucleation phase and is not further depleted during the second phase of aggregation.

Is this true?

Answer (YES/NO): YES